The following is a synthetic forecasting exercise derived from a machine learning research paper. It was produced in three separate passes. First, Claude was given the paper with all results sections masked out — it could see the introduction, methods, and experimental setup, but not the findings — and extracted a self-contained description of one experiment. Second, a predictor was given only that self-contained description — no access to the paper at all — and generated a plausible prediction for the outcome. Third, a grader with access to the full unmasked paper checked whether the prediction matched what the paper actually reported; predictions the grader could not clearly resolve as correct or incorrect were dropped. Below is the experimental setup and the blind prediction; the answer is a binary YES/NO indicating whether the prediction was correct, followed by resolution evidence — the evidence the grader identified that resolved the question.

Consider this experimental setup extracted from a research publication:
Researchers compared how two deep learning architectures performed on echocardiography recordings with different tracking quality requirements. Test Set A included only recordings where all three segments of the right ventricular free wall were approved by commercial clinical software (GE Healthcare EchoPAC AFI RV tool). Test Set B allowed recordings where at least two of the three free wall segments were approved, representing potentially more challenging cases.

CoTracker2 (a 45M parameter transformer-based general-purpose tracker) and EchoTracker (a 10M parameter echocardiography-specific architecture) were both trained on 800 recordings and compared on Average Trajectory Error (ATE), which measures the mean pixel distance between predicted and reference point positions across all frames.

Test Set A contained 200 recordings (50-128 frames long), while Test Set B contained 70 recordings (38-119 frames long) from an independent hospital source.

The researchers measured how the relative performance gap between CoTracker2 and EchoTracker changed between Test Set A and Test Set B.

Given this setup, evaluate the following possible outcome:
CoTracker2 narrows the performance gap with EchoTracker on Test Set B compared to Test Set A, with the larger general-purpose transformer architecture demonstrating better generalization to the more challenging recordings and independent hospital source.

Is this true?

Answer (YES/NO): NO